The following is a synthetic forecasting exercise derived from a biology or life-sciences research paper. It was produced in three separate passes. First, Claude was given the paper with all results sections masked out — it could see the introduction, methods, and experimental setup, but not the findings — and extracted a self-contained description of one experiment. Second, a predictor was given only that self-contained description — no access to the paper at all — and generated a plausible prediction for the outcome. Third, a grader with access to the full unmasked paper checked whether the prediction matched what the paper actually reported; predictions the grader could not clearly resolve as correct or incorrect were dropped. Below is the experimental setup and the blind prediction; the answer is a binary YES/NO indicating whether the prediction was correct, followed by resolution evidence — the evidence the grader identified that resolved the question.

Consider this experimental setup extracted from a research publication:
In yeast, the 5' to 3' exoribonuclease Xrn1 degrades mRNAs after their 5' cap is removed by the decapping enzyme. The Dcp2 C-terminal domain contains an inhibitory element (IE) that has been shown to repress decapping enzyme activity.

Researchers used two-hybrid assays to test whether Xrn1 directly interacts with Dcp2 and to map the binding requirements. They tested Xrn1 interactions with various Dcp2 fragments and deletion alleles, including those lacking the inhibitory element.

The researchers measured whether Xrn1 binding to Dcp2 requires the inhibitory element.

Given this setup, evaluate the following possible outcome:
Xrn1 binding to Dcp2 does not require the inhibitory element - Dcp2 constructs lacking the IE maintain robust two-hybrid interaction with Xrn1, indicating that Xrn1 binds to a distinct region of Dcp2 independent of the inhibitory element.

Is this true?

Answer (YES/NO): NO